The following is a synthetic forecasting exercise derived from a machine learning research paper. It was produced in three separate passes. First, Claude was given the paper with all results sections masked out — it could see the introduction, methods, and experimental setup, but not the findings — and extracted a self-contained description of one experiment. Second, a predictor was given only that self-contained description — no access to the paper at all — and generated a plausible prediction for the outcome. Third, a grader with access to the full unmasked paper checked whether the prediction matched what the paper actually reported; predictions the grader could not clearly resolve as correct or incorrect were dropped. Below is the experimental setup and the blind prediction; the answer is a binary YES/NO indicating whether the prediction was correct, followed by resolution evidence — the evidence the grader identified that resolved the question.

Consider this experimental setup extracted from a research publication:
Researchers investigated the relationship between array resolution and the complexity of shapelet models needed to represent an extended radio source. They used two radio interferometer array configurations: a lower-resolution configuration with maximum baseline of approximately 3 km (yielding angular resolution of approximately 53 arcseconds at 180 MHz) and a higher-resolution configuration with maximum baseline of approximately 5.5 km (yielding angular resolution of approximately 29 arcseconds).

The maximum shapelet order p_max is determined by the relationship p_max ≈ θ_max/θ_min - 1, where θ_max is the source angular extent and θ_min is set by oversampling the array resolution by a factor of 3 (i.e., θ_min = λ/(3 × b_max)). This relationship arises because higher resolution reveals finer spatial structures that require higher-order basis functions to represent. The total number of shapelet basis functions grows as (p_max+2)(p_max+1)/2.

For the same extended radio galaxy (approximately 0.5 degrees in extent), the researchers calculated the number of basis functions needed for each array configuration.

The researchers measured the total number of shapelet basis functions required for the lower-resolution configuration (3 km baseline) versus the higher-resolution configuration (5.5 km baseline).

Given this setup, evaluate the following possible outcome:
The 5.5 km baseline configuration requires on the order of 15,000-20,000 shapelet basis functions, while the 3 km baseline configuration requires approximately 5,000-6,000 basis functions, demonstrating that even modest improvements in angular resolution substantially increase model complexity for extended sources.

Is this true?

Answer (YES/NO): NO